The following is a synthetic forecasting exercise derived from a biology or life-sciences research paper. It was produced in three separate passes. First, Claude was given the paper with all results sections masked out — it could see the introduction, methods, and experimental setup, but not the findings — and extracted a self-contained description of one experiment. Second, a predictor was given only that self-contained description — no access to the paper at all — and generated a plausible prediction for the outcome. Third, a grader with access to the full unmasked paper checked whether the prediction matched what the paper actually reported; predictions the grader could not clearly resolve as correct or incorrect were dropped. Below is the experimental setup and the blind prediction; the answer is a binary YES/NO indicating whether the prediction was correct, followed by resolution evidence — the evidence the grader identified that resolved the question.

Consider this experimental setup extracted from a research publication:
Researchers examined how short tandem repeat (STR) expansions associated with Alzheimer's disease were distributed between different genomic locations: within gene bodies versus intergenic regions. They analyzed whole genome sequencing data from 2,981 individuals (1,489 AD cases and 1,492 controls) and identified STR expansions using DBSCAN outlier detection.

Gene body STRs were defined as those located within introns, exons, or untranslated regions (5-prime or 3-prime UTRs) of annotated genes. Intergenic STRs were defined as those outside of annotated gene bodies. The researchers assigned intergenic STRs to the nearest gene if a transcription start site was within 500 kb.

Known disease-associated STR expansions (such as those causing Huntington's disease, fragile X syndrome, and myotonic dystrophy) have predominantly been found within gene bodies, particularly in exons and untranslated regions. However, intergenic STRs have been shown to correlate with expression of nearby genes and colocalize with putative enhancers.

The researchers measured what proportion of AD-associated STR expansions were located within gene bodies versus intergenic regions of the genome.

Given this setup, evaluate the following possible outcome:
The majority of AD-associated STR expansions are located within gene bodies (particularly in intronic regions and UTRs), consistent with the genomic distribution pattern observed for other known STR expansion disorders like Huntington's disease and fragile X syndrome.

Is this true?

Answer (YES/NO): NO